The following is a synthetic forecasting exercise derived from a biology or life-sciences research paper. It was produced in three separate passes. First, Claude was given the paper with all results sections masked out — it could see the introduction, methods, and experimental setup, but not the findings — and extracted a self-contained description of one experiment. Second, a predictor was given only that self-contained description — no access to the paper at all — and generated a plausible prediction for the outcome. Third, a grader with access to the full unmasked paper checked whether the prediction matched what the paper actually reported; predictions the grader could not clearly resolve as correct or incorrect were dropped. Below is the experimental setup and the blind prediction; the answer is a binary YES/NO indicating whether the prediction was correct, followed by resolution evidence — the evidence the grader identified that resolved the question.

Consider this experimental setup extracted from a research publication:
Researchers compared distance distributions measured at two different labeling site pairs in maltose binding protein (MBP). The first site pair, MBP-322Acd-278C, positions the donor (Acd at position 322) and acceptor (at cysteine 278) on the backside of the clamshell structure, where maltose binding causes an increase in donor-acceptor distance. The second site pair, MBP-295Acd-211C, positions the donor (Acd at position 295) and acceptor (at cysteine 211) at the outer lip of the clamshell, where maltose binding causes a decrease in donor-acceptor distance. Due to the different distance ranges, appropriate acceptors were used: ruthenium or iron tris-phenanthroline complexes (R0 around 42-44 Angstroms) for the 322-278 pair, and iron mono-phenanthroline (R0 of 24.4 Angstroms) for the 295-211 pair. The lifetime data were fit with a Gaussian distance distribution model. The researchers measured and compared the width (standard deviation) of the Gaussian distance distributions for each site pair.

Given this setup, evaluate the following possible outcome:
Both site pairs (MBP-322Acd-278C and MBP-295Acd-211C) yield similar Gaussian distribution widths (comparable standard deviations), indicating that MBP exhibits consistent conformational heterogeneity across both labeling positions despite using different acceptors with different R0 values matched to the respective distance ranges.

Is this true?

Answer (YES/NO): NO